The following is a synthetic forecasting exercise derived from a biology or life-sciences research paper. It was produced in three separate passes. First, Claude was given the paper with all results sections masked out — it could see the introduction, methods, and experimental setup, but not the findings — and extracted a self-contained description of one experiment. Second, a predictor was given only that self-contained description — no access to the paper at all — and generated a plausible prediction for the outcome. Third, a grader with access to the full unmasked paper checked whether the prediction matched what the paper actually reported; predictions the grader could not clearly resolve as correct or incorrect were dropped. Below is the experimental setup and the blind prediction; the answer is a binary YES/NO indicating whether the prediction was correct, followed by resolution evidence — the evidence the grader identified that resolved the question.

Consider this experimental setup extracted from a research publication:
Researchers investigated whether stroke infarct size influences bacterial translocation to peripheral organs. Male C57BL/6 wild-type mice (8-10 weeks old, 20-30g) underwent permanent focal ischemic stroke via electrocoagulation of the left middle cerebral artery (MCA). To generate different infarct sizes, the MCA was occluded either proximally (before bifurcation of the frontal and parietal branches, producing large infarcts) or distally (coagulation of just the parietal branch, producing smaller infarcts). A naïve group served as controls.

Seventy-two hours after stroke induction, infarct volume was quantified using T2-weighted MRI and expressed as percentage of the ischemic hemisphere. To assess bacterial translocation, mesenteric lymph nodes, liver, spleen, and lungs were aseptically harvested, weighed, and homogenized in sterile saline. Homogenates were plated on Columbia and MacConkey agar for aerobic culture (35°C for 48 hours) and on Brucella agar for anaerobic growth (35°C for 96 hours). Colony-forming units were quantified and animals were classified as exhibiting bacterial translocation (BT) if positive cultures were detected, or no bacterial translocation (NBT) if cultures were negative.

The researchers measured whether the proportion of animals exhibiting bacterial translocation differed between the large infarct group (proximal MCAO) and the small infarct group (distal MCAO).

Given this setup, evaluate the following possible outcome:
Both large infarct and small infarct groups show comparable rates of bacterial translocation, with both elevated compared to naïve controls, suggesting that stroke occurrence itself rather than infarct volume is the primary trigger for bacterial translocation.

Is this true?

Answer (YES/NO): NO